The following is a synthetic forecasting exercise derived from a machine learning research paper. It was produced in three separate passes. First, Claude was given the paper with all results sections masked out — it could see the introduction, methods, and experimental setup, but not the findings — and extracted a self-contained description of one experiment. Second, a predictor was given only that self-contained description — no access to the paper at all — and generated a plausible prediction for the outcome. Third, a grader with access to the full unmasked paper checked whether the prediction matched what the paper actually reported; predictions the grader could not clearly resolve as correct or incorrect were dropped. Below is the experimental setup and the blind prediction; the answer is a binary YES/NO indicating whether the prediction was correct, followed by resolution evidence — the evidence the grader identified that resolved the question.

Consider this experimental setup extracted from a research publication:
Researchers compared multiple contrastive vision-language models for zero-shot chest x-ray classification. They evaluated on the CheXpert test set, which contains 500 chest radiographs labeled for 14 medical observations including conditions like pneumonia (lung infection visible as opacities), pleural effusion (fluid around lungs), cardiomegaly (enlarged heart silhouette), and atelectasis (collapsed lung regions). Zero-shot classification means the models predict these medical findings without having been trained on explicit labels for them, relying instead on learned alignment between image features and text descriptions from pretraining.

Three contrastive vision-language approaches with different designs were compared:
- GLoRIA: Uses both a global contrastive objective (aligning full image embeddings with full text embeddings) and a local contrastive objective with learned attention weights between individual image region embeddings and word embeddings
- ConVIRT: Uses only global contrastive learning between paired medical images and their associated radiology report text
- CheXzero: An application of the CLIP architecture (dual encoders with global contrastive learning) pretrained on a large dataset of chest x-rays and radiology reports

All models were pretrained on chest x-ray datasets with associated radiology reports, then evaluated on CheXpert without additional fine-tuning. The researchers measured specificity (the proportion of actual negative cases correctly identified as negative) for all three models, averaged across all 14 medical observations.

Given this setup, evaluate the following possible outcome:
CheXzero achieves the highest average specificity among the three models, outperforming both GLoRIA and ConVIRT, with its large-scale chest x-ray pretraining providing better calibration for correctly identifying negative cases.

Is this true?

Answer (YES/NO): YES